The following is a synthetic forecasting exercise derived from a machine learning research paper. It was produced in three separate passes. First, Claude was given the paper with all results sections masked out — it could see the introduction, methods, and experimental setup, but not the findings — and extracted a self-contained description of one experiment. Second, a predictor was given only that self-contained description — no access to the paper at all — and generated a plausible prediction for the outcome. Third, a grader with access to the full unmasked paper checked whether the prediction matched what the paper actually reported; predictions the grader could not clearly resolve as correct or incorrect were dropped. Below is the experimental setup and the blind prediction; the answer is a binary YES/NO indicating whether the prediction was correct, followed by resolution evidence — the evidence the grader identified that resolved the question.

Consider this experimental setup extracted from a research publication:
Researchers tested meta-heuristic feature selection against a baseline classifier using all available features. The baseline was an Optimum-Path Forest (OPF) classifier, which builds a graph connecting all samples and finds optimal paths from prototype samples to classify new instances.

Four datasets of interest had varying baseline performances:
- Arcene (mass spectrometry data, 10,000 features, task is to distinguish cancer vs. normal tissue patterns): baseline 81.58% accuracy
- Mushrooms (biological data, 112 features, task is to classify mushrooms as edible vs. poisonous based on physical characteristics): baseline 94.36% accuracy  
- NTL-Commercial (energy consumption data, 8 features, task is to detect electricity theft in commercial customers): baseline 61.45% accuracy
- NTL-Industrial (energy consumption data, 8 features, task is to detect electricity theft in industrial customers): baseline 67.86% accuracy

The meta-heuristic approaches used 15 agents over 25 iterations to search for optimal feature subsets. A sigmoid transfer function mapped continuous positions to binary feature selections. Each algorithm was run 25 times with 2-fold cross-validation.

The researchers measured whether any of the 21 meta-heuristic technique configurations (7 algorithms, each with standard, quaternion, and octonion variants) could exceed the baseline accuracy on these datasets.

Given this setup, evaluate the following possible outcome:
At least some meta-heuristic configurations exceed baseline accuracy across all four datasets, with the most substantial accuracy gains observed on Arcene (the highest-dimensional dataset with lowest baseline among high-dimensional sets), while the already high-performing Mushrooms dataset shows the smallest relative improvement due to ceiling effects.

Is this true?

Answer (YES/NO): NO